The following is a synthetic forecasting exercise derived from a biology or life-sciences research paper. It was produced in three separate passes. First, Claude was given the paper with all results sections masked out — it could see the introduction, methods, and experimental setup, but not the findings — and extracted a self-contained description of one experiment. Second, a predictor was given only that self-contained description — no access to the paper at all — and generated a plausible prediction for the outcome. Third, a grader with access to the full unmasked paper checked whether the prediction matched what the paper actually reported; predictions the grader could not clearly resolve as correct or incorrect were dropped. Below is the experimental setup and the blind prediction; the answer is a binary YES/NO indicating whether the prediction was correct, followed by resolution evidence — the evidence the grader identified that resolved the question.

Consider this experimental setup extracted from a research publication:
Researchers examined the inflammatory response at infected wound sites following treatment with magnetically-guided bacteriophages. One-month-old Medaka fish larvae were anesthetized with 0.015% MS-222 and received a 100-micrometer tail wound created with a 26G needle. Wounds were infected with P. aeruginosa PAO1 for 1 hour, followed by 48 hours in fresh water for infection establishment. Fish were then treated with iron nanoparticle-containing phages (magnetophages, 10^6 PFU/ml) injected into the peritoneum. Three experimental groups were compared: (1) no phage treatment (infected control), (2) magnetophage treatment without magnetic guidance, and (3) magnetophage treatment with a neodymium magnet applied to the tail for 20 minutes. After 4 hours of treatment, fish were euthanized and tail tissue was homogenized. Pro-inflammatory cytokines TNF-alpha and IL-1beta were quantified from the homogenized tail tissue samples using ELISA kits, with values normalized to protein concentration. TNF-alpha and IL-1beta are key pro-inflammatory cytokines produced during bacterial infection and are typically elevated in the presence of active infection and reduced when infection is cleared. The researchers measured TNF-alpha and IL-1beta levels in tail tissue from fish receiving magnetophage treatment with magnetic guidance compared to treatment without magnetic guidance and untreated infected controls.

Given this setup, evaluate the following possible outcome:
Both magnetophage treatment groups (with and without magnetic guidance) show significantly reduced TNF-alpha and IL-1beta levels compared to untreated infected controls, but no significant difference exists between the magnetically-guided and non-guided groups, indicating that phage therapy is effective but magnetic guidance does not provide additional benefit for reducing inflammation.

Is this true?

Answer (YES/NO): NO